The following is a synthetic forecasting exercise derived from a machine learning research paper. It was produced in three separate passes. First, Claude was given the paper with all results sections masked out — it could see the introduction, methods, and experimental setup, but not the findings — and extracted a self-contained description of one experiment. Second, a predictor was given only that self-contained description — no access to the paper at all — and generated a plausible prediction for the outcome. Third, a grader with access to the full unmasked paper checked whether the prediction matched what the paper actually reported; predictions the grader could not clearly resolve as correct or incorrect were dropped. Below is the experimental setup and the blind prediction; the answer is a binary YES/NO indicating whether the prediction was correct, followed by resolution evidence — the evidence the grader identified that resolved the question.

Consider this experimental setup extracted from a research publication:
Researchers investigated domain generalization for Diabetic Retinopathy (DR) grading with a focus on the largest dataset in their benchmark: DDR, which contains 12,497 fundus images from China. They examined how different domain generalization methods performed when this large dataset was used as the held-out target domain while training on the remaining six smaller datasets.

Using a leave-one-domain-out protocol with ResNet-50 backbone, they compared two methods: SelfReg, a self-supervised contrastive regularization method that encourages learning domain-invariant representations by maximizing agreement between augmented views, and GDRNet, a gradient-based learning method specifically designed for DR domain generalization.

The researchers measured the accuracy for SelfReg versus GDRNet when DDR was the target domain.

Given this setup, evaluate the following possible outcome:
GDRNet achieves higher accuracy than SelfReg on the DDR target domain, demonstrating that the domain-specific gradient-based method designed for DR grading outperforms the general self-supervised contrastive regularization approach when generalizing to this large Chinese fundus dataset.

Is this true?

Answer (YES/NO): NO